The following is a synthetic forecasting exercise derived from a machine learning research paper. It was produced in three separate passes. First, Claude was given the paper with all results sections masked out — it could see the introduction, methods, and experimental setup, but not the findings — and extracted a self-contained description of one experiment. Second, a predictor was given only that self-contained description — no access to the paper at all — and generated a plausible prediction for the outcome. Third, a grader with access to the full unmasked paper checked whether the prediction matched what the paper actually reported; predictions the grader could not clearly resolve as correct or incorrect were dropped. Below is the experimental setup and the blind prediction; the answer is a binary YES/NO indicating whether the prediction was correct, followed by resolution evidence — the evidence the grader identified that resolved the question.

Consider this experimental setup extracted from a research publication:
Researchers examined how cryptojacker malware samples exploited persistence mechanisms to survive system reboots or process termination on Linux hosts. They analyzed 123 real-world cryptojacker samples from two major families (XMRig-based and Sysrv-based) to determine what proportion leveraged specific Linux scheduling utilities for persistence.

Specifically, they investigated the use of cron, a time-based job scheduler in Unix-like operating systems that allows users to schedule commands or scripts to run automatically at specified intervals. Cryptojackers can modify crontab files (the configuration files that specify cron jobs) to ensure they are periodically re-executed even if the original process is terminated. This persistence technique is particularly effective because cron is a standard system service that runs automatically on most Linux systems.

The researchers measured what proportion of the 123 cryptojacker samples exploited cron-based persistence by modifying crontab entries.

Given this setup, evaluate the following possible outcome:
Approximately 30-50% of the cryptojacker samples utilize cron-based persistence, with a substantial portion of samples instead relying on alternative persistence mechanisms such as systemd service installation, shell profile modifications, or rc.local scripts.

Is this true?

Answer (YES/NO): YES